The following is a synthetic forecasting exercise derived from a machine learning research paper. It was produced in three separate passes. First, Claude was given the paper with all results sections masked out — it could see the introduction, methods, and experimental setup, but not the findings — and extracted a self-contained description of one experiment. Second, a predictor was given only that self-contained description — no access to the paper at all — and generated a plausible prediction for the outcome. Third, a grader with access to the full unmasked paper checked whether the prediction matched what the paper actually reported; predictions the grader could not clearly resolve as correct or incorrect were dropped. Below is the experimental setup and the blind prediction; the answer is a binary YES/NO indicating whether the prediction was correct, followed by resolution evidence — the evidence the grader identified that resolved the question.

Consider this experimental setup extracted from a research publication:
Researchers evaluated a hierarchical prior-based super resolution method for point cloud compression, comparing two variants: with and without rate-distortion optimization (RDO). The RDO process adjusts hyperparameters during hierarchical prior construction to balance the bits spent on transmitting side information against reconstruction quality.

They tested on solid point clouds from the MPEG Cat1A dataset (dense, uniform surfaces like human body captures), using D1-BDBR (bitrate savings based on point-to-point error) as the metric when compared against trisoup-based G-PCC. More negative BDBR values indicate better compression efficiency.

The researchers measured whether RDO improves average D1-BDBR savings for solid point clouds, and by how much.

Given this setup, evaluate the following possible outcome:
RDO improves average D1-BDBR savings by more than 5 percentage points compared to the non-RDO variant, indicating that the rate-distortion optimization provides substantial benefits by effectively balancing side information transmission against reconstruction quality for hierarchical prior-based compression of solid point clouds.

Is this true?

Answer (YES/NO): YES